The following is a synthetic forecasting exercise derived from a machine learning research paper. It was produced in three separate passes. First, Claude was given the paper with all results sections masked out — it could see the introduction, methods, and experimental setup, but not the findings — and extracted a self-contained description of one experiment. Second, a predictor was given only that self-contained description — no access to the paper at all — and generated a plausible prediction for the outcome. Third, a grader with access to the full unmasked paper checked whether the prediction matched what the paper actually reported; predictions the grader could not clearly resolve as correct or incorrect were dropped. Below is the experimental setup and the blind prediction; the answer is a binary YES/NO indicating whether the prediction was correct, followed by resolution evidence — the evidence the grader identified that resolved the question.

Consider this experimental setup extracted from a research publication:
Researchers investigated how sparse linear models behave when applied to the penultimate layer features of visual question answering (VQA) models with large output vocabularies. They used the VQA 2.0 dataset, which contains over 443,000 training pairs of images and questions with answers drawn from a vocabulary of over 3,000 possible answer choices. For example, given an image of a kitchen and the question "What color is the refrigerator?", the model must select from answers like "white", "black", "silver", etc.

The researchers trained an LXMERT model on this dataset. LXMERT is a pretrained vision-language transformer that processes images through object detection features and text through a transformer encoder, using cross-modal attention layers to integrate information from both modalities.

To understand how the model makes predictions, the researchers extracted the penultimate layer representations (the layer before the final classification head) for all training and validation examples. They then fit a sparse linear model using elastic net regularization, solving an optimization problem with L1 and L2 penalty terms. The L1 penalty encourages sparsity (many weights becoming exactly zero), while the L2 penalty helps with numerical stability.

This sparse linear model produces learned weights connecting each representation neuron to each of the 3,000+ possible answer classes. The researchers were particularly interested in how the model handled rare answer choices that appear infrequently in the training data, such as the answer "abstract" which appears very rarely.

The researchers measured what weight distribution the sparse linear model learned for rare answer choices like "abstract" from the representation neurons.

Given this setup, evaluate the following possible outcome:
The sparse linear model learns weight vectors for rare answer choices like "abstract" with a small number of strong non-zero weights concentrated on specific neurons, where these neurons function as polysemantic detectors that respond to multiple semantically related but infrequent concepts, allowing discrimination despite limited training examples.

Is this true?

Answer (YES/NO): NO